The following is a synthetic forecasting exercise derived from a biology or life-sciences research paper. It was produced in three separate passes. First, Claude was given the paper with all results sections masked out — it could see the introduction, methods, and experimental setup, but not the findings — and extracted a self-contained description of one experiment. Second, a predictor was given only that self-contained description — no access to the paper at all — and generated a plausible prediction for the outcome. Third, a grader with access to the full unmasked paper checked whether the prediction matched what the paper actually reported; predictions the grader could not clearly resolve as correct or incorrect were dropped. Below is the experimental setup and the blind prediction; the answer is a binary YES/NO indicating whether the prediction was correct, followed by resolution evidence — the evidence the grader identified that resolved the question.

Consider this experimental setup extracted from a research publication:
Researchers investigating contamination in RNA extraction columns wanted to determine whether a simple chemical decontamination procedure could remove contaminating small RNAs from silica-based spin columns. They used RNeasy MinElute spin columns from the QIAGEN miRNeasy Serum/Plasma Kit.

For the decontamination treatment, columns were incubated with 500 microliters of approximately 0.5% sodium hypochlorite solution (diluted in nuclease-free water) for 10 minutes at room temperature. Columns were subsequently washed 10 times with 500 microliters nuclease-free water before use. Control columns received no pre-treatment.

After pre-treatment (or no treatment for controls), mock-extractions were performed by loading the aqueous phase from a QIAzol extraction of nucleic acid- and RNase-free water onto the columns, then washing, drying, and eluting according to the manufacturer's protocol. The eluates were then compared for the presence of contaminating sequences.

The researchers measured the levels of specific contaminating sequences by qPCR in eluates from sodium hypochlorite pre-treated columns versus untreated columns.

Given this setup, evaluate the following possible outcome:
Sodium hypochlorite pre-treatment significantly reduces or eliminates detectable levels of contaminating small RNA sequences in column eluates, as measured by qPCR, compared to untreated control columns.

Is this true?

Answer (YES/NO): YES